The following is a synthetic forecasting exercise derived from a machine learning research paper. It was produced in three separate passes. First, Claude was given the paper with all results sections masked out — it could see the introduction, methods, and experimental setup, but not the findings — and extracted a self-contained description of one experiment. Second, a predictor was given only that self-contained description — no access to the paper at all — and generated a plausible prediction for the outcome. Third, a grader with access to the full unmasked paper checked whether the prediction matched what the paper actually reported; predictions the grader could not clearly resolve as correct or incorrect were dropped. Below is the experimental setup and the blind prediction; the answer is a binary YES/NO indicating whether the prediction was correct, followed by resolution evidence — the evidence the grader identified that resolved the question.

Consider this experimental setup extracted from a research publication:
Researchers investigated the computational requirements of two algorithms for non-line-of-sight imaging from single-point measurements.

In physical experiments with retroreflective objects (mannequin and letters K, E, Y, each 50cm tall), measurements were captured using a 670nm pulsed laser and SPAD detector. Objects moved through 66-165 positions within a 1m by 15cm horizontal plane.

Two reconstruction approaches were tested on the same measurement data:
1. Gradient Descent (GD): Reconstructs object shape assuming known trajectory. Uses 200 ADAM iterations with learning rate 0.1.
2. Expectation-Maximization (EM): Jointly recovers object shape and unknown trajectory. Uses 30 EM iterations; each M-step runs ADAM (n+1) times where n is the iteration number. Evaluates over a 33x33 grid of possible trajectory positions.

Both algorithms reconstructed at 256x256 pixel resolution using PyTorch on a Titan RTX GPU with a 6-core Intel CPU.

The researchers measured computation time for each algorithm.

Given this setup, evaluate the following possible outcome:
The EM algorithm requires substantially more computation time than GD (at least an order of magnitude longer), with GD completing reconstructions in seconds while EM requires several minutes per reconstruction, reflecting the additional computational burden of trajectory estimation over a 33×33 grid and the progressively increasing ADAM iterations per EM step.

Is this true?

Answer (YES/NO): YES